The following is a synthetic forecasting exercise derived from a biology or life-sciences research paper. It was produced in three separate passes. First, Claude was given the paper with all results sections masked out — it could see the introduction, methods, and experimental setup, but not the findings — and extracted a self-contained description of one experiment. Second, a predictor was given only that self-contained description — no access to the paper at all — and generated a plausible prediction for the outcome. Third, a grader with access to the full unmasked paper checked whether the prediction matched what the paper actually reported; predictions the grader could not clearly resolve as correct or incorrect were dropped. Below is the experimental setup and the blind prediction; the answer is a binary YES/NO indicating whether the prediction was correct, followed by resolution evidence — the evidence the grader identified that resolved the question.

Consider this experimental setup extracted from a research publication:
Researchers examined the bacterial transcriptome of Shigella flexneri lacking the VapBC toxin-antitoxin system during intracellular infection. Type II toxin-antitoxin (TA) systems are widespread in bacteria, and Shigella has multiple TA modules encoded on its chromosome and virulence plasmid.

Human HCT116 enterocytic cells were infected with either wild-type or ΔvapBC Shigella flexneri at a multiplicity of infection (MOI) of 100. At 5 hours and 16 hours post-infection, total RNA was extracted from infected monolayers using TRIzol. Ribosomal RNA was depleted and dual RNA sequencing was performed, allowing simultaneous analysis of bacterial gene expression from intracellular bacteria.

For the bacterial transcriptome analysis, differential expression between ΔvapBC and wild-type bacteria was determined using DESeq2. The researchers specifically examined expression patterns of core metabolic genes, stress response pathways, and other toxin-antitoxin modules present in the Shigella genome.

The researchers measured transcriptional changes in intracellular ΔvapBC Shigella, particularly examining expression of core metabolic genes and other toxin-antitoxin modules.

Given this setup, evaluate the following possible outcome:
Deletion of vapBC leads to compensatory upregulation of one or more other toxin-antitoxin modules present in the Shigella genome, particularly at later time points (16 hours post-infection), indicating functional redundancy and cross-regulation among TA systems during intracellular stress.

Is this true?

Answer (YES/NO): YES